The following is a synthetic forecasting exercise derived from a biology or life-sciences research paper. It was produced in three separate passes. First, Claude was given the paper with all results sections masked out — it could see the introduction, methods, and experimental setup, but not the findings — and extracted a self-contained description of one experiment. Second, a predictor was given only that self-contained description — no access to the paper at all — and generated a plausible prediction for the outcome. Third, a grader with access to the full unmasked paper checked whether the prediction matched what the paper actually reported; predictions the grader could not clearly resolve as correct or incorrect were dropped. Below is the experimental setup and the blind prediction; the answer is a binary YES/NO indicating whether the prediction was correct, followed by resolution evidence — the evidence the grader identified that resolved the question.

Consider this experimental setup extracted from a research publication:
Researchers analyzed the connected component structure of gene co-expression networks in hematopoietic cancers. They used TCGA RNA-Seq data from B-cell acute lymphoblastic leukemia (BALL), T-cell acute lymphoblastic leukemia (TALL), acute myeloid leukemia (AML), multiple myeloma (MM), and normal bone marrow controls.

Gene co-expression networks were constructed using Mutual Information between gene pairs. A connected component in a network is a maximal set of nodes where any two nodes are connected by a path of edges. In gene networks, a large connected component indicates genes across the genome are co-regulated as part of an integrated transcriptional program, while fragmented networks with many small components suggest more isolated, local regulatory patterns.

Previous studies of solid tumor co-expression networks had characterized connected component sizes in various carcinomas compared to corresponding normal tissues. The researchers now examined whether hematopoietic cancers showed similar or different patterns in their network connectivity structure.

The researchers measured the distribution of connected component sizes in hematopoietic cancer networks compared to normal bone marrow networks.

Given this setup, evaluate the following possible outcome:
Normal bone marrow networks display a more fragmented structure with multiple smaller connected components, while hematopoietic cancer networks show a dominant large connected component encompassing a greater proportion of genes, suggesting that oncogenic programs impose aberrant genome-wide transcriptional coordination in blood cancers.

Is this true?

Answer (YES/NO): NO